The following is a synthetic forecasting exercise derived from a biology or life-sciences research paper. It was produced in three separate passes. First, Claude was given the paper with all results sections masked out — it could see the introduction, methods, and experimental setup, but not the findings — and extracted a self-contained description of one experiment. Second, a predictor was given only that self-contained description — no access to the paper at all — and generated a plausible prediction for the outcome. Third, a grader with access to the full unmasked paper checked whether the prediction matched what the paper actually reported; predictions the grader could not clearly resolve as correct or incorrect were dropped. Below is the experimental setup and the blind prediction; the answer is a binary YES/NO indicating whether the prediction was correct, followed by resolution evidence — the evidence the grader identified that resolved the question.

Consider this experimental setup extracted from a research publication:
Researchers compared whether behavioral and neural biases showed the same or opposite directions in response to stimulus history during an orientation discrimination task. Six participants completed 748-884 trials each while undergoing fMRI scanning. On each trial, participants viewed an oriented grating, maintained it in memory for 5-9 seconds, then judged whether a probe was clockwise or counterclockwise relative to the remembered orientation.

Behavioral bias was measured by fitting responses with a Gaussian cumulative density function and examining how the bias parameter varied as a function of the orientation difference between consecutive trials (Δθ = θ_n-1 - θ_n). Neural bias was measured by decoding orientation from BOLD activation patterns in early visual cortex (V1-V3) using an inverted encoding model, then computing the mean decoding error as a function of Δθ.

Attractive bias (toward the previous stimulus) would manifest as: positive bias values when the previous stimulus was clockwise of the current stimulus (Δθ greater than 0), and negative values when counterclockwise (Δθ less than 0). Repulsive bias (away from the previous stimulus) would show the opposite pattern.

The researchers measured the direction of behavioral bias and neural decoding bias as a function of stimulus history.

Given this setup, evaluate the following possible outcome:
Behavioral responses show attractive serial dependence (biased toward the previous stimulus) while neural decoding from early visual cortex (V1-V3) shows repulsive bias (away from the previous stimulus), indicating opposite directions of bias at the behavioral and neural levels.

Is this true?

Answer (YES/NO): YES